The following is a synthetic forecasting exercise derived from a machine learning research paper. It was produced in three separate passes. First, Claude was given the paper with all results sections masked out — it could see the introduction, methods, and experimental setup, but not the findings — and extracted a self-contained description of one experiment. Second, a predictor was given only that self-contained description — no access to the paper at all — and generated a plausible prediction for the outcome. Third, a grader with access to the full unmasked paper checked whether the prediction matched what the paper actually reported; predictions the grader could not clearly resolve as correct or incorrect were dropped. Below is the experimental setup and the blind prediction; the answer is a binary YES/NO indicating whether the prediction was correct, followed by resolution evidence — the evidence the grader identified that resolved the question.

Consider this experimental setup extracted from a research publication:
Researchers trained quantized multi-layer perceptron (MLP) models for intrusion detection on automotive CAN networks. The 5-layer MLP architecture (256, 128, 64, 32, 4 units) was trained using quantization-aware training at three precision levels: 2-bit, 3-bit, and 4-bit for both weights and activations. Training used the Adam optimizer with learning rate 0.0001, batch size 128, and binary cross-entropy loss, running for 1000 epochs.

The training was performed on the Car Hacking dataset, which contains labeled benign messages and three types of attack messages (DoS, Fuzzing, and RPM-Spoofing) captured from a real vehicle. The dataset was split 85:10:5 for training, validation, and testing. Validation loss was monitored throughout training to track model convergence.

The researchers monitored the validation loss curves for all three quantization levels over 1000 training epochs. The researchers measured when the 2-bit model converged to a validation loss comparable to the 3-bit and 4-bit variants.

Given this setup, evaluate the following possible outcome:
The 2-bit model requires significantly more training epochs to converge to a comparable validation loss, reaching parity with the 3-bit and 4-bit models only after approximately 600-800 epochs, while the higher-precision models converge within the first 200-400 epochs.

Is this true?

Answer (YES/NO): NO